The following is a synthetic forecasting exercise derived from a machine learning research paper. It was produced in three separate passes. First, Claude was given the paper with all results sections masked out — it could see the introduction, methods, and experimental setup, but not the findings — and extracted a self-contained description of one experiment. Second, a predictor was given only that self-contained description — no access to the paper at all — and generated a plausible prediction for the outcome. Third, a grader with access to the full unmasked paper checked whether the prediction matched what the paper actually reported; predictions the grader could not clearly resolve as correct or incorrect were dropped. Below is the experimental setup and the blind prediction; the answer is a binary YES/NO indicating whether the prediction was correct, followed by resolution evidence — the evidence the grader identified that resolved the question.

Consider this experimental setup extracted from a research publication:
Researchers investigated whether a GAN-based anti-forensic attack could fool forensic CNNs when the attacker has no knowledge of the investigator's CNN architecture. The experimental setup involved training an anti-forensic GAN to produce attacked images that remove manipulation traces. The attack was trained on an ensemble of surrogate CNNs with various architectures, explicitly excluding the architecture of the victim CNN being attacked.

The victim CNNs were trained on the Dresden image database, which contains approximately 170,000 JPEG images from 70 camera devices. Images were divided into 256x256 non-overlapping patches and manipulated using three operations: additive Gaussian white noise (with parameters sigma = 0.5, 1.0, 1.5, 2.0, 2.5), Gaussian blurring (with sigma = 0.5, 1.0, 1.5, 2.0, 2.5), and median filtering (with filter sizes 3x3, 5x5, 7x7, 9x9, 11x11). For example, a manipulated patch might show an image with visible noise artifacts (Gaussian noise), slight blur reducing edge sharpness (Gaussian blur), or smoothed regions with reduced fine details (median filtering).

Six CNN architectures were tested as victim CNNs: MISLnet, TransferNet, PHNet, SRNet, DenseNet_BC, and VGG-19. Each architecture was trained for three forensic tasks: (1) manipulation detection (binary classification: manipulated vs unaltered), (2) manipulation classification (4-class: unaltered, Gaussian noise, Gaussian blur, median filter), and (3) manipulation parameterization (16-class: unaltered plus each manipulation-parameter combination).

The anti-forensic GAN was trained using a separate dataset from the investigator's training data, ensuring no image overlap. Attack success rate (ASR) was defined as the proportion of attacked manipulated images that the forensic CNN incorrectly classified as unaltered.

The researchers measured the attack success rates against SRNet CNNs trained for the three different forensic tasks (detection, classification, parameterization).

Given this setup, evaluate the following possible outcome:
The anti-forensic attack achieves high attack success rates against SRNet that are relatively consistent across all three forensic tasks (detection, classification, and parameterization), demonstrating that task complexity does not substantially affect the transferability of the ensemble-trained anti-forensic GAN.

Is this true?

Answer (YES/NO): NO